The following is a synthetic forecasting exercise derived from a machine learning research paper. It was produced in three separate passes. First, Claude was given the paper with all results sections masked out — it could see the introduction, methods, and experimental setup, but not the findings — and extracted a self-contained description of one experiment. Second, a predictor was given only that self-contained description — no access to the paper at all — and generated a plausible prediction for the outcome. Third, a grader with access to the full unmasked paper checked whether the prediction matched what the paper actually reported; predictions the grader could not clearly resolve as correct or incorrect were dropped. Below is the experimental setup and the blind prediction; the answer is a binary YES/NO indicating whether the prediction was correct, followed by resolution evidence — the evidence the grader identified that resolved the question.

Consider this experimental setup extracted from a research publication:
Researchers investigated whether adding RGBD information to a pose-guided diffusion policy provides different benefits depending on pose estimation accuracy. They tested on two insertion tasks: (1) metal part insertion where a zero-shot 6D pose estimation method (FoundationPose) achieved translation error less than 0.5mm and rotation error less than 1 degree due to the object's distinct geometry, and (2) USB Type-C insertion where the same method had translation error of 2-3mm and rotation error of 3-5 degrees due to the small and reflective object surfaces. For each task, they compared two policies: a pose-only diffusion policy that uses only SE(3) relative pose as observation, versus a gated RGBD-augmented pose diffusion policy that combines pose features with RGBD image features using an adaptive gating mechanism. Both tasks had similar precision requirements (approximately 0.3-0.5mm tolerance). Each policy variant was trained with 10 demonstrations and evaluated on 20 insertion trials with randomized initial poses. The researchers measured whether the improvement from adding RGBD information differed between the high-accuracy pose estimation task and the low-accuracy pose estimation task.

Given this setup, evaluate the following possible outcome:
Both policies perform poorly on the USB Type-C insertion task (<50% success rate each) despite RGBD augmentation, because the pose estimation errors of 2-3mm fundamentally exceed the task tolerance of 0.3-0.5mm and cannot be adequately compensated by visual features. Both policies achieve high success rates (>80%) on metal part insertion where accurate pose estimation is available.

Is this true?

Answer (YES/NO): NO